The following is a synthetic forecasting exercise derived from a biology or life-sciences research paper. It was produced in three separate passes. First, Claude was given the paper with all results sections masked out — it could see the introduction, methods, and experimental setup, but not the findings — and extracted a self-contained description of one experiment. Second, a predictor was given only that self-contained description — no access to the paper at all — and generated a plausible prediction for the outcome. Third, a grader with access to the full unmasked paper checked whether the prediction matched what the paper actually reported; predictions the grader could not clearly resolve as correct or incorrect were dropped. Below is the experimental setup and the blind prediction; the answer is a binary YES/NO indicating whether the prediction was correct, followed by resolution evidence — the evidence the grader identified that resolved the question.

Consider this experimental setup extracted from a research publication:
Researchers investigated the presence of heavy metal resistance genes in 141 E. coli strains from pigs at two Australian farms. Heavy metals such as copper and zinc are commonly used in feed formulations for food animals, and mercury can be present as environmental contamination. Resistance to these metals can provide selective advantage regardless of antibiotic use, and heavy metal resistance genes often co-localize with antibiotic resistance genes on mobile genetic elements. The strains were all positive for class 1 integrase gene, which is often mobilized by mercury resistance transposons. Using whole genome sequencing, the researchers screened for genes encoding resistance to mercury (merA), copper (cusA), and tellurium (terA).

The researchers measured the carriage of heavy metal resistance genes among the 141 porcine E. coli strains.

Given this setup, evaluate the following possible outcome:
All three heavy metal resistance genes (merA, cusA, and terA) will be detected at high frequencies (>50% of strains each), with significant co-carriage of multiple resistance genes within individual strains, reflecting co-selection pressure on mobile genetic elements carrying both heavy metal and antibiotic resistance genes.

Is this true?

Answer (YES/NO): NO